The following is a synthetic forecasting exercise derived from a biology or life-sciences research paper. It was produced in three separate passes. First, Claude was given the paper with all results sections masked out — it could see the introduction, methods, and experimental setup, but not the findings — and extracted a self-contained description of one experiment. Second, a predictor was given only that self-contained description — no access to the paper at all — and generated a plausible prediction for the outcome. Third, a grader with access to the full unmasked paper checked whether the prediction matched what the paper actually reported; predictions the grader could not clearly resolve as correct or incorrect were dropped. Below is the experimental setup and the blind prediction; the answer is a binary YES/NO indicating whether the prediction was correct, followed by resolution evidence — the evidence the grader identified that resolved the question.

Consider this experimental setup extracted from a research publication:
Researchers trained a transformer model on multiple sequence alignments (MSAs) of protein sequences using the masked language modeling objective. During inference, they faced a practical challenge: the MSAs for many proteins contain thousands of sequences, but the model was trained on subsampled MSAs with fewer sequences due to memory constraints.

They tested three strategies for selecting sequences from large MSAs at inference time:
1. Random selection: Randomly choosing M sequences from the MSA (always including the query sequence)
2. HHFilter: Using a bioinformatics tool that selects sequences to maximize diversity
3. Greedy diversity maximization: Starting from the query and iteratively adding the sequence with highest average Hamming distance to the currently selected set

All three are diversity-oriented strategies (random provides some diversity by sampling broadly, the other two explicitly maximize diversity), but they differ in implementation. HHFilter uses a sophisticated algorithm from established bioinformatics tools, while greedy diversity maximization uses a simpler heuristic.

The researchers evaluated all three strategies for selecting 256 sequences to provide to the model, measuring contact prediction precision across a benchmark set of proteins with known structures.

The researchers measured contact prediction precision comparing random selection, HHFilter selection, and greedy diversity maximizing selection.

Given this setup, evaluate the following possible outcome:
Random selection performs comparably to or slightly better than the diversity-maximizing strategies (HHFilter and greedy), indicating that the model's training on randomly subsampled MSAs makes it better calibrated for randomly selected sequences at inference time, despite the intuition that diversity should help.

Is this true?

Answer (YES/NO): NO